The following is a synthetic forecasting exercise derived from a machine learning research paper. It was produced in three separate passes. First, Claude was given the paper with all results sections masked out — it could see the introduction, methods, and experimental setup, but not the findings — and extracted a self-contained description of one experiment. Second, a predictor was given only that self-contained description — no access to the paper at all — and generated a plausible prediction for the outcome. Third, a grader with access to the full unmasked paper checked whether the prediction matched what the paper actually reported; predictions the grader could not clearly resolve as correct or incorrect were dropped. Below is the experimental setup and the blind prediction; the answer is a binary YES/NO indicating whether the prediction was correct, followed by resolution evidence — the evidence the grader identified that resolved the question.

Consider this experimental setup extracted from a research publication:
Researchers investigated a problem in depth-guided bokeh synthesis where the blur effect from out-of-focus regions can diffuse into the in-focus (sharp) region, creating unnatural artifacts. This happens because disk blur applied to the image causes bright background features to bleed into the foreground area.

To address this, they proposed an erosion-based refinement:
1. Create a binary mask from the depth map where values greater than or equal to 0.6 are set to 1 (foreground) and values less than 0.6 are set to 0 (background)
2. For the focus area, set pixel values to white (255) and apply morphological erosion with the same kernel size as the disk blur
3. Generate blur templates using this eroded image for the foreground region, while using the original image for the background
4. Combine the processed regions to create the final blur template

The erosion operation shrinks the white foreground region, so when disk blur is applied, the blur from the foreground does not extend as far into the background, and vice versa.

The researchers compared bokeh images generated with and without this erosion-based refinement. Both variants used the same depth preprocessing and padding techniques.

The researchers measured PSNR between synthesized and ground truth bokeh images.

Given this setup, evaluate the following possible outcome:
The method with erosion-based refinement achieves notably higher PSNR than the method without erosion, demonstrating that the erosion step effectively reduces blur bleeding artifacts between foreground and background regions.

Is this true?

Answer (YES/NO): YES